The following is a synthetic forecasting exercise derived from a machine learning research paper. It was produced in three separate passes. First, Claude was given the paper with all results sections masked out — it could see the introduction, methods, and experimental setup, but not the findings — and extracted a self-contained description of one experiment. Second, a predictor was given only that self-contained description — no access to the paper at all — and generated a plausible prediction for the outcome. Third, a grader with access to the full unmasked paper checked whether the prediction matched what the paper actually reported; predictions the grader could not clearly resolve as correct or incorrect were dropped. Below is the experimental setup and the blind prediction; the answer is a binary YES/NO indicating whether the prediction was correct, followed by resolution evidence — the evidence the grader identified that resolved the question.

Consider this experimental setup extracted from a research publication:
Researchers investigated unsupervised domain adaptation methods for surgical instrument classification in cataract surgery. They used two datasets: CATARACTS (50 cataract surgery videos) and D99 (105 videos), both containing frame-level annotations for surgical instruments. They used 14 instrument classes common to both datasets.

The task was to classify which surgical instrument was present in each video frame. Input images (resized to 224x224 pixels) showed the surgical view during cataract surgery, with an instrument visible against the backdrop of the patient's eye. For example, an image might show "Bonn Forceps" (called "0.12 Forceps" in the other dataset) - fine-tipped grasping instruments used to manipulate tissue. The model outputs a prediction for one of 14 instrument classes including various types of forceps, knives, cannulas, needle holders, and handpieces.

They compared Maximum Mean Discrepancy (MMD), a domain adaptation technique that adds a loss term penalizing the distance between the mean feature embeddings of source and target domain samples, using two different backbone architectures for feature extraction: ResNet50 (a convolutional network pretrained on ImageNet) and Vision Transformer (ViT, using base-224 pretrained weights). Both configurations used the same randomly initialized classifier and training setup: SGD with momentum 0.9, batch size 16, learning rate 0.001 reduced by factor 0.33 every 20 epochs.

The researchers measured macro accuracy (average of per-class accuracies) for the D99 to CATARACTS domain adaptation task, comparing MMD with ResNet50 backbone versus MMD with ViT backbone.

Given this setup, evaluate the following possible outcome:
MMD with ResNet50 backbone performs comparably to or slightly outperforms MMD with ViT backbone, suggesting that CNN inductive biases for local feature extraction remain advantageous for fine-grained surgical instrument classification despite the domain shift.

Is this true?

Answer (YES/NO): YES